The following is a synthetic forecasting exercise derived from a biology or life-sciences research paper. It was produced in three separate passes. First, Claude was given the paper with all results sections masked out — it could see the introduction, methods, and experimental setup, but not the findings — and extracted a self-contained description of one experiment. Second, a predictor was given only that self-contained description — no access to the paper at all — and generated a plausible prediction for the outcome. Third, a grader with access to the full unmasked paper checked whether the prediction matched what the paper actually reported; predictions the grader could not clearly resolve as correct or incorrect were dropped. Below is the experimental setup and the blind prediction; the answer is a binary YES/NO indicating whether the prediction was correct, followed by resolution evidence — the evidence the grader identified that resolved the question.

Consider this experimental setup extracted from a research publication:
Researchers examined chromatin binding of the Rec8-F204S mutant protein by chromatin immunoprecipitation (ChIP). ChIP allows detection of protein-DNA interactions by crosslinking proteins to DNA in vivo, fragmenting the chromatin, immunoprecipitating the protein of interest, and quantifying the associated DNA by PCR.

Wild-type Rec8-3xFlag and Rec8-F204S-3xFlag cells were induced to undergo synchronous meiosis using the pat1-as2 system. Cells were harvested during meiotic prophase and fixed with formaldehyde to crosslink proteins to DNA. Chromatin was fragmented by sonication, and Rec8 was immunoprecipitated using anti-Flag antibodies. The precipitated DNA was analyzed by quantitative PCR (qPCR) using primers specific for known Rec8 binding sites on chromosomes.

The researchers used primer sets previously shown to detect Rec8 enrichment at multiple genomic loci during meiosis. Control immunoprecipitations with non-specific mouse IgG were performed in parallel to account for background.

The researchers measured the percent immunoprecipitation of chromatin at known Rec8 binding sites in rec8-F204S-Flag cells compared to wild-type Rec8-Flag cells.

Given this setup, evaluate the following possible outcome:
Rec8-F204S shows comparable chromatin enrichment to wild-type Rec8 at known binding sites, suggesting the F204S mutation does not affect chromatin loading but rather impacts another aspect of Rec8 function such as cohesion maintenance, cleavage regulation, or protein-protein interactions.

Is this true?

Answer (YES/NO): NO